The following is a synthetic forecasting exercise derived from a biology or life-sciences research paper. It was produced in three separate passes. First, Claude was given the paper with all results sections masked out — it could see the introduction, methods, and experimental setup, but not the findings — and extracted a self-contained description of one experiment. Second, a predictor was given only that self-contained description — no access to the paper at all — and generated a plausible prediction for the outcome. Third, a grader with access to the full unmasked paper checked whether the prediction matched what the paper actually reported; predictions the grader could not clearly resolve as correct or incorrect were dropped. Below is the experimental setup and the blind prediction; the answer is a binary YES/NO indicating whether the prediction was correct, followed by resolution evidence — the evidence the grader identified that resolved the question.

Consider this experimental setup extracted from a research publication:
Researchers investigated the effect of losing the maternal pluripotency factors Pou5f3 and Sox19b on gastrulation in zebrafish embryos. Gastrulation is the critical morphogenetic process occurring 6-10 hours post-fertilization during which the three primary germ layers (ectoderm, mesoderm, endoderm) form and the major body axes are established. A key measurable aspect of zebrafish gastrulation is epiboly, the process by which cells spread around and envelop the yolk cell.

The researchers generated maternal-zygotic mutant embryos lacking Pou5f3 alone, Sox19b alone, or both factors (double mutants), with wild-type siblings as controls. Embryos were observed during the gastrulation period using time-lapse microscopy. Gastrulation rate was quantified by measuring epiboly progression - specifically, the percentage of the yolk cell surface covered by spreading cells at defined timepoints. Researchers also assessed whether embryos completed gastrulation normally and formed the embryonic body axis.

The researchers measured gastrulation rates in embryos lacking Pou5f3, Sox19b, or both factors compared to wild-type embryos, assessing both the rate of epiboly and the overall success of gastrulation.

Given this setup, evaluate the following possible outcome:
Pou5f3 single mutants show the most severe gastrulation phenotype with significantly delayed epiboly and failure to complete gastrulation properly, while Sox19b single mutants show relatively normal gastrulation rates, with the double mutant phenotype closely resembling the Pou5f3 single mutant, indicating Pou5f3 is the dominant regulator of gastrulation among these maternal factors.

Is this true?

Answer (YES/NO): NO